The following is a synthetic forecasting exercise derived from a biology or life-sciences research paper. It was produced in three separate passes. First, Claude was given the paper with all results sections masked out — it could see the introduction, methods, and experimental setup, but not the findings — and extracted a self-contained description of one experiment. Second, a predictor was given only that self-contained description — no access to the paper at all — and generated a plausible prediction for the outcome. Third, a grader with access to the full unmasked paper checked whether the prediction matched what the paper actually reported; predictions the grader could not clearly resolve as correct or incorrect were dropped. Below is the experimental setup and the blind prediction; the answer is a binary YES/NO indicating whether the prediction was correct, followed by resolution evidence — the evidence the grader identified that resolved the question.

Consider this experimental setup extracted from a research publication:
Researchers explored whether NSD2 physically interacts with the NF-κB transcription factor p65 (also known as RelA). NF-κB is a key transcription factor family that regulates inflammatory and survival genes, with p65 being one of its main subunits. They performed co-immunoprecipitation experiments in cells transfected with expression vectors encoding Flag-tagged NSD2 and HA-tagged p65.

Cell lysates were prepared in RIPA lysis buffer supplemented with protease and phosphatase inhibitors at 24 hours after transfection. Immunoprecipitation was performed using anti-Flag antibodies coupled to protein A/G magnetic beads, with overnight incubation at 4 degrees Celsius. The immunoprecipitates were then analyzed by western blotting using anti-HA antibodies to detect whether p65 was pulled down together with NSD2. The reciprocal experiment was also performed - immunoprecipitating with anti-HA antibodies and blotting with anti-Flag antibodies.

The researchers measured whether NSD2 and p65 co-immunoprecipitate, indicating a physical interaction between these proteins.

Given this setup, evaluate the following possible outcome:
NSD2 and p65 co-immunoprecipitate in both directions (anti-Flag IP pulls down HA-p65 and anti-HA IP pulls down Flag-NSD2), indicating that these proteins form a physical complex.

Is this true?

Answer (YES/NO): YES